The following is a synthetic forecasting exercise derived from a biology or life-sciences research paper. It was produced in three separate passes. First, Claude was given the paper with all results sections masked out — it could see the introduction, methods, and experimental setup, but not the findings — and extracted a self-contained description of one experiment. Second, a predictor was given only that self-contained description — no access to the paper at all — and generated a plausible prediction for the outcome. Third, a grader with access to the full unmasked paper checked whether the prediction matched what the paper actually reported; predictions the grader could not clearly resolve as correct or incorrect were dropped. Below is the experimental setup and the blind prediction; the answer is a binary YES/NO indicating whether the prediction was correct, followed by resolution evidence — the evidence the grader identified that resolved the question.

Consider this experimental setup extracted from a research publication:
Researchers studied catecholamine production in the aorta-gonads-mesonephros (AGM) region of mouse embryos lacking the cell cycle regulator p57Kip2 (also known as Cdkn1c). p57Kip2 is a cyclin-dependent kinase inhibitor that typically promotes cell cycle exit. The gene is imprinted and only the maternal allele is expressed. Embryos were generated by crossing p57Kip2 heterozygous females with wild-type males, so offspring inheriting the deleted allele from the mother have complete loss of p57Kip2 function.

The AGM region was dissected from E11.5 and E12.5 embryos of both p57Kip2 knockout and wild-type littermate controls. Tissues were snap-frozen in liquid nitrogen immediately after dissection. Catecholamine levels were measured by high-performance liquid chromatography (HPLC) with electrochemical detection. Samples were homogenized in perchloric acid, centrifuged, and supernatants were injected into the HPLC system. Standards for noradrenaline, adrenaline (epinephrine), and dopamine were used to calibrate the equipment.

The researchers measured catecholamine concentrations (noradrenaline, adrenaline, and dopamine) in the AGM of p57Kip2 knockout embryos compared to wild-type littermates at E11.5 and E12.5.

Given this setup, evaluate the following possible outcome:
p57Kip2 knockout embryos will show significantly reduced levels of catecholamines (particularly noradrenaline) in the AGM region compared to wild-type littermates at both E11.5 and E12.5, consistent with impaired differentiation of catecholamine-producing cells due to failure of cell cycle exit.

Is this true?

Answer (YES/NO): NO